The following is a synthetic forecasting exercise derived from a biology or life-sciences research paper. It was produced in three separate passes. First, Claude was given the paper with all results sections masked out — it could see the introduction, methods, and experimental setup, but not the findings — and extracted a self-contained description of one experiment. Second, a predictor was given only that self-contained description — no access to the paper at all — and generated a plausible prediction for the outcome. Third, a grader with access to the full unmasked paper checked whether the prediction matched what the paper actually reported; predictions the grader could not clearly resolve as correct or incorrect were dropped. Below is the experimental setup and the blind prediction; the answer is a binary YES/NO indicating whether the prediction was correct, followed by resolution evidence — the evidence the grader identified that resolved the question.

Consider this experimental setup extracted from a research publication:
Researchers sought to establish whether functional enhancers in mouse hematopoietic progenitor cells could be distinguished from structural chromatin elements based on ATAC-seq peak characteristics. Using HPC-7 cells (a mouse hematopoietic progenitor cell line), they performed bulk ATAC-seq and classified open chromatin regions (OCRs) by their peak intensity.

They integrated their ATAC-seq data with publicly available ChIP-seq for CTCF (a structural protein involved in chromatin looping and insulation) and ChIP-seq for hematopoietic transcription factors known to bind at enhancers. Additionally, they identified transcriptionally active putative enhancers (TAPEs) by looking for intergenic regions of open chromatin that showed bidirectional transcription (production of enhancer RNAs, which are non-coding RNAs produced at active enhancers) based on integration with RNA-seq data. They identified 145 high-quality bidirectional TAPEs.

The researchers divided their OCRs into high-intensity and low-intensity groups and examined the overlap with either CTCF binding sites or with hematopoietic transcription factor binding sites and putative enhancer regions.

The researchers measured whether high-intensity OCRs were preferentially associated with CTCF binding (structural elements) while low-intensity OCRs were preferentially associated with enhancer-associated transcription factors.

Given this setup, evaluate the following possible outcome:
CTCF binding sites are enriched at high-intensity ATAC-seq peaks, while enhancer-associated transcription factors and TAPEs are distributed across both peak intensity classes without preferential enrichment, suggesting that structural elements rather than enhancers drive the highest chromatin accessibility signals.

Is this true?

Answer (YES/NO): NO